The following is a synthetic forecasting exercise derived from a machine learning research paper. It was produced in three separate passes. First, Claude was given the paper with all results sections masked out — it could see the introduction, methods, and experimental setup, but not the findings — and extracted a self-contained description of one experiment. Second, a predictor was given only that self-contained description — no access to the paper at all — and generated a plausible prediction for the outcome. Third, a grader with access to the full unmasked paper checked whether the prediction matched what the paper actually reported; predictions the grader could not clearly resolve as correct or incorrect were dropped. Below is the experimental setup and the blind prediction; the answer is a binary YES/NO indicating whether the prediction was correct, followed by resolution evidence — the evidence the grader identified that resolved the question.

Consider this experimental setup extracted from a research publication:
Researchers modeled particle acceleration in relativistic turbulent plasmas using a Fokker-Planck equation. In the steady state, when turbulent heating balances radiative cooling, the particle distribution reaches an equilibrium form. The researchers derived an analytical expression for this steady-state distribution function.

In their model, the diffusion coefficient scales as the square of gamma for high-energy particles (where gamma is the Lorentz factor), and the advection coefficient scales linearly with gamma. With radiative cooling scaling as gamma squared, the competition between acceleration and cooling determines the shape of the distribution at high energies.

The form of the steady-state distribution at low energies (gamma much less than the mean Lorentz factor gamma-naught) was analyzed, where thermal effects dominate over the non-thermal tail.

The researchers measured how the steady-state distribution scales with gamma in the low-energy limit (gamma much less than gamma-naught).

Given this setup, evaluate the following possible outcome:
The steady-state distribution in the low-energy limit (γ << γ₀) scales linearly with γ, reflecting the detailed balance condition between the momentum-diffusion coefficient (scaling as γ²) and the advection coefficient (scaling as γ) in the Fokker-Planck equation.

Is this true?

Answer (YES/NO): NO